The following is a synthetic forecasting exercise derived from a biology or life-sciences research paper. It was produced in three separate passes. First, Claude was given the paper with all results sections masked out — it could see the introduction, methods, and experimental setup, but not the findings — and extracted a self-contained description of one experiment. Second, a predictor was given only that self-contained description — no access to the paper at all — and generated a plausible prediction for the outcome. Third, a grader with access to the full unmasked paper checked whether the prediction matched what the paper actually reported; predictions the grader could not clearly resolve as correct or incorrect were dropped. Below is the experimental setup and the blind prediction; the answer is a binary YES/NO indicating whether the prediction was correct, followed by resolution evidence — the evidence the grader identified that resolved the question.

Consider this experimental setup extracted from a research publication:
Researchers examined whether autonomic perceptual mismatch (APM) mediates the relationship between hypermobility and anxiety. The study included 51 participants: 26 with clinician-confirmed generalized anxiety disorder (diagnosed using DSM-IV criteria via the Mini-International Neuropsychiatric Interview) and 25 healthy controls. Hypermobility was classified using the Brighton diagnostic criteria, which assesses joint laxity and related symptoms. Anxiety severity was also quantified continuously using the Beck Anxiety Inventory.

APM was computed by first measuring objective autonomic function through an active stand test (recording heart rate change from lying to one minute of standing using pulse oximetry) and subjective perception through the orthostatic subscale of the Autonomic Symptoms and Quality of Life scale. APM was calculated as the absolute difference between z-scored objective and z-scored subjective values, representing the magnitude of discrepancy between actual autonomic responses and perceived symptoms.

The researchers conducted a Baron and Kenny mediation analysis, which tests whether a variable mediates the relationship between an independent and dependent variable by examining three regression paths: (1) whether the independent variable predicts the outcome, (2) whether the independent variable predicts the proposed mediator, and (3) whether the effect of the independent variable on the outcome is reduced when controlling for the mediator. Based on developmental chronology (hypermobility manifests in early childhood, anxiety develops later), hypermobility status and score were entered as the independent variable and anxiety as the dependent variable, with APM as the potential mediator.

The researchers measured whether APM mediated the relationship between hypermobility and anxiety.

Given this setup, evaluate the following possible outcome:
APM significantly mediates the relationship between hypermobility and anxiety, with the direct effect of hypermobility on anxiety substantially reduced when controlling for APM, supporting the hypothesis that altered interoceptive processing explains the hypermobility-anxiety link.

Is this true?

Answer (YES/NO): YES